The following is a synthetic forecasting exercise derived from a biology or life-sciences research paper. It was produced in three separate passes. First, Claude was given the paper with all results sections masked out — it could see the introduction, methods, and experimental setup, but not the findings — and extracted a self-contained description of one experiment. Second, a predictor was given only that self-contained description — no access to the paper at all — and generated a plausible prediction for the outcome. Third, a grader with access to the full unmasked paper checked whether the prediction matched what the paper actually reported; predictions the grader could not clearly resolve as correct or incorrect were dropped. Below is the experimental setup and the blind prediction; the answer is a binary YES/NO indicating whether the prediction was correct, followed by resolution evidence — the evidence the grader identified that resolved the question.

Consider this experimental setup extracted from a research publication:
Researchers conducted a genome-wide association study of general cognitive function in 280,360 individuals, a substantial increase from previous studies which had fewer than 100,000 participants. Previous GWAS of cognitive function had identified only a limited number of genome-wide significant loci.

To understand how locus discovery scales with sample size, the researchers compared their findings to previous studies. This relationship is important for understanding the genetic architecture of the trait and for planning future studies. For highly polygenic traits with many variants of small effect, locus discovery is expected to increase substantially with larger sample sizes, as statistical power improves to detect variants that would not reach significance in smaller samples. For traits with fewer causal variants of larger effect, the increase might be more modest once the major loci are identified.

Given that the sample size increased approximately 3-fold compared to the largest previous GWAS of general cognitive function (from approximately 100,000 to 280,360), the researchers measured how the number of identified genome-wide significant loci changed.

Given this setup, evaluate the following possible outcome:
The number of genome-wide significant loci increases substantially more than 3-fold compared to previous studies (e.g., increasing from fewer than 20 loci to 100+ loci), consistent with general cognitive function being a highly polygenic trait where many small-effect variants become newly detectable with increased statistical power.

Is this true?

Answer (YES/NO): YES